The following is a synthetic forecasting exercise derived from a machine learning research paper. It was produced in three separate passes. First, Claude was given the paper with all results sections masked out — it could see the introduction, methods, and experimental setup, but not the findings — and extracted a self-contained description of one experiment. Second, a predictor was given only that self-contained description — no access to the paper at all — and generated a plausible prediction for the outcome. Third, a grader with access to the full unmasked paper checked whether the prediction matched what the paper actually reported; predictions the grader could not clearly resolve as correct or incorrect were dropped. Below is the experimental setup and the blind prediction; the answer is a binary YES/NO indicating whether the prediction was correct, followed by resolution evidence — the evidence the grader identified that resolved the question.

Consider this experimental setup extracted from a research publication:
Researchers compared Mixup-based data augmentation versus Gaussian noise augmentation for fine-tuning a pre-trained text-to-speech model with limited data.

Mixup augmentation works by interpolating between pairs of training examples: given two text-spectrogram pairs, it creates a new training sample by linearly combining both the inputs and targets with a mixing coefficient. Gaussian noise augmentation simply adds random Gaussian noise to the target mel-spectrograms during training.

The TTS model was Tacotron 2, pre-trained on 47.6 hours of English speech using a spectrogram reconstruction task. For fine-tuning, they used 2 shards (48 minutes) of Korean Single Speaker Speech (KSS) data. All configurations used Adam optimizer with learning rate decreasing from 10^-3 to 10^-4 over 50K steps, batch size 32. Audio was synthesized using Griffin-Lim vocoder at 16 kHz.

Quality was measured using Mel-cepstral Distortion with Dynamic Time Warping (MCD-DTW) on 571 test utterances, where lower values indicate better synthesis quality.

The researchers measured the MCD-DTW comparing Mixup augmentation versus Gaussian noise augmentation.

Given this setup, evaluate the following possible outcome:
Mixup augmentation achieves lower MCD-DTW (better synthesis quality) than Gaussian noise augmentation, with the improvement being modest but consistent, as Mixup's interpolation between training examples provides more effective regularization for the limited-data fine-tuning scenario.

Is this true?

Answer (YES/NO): NO